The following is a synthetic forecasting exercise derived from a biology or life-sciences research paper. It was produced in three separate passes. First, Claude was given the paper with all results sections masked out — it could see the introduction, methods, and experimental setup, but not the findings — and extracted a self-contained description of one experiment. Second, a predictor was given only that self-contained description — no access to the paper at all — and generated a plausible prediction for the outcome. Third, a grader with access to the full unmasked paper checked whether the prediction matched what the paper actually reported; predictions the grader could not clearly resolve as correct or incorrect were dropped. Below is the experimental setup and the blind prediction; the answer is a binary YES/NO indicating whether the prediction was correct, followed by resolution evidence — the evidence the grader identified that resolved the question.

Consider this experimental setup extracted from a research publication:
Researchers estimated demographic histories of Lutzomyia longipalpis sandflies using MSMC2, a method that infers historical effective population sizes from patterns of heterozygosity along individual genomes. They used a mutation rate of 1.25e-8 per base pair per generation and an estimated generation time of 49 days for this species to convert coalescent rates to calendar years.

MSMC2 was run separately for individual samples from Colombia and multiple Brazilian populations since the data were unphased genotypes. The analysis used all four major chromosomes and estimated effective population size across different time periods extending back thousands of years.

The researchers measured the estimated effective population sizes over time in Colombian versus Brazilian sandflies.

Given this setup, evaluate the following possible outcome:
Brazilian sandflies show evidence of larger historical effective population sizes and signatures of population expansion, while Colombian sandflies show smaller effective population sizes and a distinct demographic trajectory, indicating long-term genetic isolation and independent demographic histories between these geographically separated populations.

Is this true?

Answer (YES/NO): YES